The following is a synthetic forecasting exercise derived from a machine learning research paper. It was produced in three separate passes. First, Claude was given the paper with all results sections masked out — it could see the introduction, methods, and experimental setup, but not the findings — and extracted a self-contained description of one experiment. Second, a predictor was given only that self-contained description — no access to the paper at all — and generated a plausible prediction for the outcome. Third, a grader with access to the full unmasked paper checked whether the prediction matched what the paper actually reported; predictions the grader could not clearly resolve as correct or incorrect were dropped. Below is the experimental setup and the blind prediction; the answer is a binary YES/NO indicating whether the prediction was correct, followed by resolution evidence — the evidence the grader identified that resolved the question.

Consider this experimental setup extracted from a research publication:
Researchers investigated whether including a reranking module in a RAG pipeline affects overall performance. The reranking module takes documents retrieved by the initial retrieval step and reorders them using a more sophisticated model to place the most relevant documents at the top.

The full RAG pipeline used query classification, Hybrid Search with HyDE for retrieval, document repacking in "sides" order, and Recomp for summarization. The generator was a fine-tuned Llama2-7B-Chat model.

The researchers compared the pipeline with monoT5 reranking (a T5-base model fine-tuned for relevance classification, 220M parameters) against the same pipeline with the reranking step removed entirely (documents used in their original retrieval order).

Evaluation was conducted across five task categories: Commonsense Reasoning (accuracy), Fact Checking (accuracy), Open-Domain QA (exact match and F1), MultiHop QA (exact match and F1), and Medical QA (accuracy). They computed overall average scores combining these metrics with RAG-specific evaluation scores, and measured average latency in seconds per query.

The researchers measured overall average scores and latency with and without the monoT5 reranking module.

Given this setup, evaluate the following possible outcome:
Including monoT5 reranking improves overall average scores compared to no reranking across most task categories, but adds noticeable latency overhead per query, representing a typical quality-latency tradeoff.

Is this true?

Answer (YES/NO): NO